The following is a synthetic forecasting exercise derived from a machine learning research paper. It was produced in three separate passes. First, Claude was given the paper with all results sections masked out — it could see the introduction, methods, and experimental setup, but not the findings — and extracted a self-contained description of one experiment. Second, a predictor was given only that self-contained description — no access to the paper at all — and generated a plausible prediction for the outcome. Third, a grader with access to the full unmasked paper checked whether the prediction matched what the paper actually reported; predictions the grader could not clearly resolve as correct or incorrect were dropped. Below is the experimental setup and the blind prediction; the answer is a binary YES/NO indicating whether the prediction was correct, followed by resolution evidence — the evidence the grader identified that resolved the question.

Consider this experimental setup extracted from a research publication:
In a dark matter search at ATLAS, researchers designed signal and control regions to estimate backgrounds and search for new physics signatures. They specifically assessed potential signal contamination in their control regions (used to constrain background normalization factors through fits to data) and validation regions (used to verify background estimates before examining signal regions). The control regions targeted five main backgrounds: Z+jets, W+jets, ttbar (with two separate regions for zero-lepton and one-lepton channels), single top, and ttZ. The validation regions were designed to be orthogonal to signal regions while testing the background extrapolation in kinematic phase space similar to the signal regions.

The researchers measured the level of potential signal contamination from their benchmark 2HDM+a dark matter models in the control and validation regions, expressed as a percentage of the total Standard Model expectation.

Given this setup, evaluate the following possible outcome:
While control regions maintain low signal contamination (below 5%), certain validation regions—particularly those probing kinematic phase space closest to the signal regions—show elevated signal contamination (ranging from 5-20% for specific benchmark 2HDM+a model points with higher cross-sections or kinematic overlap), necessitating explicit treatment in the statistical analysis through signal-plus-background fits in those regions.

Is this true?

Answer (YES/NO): NO